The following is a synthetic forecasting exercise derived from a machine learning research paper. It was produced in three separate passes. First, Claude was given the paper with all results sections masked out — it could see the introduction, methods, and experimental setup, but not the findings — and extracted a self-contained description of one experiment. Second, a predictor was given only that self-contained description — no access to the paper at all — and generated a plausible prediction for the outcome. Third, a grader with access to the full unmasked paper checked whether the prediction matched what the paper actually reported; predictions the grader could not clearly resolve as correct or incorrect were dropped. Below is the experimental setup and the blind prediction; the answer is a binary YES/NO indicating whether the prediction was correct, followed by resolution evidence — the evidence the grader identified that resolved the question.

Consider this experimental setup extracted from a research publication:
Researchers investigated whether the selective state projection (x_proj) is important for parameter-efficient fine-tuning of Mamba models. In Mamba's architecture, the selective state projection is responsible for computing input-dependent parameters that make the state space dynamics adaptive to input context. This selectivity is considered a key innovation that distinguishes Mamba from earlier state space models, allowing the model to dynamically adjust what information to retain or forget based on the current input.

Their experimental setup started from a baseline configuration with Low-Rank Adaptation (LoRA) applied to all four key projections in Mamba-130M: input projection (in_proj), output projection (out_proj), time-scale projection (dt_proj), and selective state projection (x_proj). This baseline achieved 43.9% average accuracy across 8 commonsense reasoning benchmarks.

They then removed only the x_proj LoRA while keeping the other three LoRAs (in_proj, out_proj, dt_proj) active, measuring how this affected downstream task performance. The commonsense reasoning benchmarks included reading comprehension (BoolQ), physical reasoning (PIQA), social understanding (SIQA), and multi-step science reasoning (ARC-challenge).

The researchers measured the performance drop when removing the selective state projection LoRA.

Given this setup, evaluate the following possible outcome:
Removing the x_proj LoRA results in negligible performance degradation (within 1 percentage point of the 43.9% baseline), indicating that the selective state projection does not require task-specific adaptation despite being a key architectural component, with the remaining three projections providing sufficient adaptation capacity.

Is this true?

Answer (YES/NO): YES